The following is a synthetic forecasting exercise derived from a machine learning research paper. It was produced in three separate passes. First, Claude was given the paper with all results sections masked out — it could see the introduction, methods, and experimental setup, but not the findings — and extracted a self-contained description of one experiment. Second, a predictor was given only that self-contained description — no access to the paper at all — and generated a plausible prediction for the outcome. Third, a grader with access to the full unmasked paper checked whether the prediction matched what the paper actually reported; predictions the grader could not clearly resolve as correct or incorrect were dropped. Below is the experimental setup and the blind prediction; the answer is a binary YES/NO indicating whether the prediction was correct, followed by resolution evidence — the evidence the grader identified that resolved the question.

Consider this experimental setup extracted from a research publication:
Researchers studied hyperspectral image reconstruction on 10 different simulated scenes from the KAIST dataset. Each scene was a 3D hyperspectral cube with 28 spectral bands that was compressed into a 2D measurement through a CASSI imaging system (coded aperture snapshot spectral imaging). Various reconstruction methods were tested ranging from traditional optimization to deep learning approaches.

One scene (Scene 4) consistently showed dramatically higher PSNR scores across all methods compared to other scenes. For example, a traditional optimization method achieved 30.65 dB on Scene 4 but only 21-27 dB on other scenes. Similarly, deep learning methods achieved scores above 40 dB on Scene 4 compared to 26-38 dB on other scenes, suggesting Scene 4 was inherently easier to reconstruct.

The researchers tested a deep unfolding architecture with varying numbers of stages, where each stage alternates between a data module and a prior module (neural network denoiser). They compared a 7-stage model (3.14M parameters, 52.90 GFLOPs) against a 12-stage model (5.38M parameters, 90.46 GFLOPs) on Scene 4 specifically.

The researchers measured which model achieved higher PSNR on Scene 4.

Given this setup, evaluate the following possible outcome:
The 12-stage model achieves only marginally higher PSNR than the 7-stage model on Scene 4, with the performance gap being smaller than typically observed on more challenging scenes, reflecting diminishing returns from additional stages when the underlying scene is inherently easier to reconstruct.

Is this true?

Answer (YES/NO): NO